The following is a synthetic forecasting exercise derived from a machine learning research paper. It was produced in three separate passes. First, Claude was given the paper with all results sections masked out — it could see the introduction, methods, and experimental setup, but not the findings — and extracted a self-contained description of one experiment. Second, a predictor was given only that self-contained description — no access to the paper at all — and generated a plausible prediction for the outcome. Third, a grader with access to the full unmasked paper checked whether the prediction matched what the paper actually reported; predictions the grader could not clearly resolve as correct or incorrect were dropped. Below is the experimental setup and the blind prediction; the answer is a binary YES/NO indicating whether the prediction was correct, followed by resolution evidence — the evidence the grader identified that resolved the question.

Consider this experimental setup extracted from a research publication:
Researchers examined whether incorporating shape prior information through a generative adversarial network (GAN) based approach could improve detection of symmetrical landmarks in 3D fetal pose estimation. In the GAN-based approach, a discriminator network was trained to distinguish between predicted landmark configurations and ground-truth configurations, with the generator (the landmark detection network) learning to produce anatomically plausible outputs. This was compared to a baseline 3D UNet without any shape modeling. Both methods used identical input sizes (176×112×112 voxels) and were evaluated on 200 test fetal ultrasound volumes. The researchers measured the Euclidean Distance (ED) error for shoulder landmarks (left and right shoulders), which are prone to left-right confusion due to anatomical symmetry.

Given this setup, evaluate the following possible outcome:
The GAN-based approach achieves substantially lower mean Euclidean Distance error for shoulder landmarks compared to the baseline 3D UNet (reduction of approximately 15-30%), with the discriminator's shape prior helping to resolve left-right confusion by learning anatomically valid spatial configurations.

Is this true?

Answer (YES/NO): YES